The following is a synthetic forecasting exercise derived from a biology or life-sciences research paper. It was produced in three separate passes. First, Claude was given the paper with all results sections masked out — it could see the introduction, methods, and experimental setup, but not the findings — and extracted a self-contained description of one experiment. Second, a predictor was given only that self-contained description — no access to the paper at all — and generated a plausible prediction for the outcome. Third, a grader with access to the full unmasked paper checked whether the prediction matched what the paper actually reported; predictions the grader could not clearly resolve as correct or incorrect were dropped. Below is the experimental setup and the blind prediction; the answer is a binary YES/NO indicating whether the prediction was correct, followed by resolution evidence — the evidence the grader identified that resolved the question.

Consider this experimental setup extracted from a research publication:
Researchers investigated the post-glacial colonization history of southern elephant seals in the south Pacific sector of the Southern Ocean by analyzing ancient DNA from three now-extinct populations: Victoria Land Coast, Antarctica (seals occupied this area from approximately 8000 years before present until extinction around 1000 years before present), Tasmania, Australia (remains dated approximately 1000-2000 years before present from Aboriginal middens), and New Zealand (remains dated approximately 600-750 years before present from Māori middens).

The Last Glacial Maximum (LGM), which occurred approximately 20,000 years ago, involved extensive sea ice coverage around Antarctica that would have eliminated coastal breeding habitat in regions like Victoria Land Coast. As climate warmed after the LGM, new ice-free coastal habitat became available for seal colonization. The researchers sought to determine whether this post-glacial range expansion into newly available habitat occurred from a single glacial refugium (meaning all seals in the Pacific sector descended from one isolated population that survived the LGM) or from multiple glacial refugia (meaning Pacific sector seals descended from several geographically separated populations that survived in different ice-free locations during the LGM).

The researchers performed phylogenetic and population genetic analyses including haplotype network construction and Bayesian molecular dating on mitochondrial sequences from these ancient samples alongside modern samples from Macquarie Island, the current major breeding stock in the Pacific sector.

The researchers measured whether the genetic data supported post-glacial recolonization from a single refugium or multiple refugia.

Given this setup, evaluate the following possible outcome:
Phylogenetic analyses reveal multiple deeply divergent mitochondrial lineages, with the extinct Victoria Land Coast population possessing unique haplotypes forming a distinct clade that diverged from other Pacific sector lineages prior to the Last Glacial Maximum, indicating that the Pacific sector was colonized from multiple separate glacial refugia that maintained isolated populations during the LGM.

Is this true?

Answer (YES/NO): NO